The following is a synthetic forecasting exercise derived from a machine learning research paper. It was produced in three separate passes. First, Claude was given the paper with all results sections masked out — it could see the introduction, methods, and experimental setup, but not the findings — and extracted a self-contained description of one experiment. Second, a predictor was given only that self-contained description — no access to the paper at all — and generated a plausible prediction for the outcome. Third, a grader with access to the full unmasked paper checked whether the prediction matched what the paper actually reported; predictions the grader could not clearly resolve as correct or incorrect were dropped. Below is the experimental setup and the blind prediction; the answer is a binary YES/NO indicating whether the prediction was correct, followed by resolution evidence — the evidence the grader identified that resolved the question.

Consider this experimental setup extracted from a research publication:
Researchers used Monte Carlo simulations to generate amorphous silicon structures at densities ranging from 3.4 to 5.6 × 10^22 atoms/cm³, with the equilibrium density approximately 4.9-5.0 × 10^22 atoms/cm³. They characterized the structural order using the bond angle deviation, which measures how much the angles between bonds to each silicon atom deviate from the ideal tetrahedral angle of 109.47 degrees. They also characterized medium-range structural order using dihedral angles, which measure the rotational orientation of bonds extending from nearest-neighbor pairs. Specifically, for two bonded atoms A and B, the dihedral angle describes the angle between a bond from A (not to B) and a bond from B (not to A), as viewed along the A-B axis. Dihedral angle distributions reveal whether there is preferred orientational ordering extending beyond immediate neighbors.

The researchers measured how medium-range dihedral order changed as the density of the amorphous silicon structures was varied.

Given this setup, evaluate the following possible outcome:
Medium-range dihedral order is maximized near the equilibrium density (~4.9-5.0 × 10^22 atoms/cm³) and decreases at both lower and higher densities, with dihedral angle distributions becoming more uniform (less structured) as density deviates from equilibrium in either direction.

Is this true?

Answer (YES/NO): NO